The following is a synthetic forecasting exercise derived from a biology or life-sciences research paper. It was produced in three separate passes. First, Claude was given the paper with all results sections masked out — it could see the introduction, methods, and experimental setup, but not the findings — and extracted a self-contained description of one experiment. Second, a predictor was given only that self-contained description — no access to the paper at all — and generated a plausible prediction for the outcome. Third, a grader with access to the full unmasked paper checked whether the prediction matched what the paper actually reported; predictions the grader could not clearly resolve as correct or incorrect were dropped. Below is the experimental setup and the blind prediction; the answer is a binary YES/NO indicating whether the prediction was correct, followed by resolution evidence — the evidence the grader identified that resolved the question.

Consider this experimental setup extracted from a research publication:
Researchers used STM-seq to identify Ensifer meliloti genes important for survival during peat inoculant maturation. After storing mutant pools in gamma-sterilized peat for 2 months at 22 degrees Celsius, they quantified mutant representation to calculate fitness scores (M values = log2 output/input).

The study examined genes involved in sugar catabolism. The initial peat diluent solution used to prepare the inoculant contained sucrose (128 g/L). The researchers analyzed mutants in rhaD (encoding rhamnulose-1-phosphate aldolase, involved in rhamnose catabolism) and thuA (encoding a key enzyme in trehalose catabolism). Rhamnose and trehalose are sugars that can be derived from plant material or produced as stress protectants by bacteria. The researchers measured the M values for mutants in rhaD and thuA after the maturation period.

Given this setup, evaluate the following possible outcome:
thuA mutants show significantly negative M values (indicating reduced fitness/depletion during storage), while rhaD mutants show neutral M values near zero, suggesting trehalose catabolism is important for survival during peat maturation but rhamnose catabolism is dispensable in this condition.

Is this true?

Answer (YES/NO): NO